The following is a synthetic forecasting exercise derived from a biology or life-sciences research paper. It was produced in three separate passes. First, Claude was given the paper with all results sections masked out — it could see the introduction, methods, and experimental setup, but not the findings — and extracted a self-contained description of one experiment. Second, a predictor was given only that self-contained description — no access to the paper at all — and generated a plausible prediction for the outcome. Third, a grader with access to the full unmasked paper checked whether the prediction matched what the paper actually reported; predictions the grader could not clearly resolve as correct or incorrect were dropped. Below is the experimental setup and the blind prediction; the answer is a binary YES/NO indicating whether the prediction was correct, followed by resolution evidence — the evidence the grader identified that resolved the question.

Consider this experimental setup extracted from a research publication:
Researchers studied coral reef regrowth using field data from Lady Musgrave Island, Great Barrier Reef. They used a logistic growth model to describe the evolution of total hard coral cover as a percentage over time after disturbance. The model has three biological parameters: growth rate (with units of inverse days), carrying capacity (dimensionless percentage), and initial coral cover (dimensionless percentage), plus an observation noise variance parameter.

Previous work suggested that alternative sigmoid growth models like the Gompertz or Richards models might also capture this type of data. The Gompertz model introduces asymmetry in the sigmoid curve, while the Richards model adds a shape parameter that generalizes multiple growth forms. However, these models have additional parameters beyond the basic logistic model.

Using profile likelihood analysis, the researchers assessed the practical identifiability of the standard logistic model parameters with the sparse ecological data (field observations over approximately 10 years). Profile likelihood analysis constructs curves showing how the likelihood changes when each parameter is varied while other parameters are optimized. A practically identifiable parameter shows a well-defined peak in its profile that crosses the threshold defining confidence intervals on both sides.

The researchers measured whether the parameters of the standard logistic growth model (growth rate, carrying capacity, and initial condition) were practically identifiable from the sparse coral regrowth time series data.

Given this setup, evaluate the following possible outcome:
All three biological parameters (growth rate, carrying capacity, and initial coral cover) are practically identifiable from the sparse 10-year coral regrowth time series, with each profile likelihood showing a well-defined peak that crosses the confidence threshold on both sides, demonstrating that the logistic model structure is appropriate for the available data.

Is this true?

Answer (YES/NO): YES